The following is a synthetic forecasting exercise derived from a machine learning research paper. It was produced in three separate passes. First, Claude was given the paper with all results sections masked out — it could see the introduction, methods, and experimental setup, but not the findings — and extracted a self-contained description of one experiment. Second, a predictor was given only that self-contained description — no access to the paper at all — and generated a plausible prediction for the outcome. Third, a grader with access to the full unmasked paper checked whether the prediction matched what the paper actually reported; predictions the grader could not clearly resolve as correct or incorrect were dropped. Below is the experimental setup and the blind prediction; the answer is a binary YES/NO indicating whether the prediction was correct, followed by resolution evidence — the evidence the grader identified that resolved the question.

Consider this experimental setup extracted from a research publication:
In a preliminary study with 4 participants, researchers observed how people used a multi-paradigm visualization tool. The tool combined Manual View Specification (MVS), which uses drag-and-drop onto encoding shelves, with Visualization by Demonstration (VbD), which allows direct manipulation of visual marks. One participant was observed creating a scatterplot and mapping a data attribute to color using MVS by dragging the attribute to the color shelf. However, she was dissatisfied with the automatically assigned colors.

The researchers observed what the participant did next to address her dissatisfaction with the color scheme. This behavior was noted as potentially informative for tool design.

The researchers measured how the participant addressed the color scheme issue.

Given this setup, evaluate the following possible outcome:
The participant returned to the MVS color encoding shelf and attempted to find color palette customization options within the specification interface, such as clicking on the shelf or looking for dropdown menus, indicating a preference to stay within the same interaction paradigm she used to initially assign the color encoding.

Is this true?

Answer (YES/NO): NO